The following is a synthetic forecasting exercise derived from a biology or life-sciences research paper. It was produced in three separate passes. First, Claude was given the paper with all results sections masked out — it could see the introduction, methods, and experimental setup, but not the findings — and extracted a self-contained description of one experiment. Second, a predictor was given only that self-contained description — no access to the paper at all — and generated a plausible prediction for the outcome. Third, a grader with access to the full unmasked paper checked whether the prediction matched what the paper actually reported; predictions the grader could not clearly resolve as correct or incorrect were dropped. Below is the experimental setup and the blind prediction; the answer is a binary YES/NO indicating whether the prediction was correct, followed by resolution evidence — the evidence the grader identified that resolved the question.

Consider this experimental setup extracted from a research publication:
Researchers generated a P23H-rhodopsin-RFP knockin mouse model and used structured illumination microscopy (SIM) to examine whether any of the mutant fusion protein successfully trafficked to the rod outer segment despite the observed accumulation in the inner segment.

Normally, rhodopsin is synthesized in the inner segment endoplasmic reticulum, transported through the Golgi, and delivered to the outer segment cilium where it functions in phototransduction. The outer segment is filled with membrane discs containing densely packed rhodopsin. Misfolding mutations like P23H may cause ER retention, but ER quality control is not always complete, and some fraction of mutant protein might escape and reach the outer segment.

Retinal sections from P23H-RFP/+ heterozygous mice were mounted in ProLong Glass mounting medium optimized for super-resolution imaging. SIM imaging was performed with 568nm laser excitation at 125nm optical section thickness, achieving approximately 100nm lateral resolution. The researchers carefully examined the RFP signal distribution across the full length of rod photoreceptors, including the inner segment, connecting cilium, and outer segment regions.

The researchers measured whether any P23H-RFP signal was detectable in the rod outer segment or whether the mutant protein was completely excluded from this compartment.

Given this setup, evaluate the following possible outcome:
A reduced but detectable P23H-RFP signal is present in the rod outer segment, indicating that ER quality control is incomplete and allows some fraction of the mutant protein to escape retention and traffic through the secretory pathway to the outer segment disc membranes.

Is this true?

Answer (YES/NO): NO